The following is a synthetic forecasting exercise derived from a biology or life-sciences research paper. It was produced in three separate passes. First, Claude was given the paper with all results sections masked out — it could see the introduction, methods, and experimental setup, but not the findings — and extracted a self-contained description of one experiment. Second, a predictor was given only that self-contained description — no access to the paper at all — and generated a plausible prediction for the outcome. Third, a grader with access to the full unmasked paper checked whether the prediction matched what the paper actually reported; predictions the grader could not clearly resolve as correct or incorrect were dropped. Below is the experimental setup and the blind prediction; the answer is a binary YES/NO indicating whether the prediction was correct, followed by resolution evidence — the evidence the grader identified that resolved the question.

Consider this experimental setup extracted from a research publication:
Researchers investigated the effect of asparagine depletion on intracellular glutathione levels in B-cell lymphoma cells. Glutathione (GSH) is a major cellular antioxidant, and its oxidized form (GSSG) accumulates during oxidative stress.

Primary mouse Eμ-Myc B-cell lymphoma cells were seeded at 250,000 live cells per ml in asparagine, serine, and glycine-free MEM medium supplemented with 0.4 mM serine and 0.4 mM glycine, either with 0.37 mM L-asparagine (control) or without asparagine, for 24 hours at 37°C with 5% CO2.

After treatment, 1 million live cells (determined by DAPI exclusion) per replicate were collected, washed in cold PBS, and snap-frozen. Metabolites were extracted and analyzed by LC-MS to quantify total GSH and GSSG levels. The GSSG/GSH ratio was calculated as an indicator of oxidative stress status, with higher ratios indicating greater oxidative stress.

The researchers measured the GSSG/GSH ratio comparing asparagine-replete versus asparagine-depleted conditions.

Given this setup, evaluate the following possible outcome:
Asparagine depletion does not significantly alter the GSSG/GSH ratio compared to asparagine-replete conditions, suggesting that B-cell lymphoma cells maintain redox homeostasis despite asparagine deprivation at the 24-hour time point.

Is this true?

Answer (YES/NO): NO